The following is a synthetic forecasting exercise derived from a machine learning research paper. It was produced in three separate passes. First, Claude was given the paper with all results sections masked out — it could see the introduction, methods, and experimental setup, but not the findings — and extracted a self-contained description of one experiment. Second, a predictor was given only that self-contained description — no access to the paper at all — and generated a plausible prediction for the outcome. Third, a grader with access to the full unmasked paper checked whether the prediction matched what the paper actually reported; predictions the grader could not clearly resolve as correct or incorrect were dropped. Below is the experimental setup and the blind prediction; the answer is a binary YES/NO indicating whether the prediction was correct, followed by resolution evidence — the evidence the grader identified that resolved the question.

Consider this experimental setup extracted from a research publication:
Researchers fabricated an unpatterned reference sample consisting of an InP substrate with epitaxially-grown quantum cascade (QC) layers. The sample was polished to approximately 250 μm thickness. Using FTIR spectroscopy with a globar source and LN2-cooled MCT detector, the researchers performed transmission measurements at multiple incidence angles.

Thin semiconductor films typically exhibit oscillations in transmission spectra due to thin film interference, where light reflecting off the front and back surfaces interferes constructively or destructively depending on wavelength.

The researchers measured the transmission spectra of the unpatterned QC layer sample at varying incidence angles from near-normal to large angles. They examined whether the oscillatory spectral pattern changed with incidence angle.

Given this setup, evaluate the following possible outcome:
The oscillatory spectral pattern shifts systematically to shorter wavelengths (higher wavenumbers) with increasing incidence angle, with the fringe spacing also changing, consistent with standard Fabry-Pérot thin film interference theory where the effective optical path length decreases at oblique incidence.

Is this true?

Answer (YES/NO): NO